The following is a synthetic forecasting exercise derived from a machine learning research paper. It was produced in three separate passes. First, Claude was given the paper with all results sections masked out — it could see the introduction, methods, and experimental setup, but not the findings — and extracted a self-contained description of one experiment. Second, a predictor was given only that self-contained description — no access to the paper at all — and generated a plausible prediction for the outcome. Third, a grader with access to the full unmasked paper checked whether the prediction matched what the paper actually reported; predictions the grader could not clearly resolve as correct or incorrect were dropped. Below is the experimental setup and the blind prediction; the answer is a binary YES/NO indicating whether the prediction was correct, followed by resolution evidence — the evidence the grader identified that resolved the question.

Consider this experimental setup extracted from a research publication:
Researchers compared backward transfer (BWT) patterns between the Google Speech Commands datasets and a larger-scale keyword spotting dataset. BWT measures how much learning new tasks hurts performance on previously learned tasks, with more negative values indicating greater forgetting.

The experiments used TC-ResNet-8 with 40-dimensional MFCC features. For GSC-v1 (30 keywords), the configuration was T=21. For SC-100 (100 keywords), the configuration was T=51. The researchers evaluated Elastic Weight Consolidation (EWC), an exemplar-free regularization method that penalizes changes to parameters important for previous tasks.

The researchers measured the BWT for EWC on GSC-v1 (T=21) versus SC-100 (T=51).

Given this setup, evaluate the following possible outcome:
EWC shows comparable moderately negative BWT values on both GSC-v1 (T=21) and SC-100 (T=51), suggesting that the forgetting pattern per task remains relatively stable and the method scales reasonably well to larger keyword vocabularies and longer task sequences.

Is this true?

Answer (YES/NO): NO